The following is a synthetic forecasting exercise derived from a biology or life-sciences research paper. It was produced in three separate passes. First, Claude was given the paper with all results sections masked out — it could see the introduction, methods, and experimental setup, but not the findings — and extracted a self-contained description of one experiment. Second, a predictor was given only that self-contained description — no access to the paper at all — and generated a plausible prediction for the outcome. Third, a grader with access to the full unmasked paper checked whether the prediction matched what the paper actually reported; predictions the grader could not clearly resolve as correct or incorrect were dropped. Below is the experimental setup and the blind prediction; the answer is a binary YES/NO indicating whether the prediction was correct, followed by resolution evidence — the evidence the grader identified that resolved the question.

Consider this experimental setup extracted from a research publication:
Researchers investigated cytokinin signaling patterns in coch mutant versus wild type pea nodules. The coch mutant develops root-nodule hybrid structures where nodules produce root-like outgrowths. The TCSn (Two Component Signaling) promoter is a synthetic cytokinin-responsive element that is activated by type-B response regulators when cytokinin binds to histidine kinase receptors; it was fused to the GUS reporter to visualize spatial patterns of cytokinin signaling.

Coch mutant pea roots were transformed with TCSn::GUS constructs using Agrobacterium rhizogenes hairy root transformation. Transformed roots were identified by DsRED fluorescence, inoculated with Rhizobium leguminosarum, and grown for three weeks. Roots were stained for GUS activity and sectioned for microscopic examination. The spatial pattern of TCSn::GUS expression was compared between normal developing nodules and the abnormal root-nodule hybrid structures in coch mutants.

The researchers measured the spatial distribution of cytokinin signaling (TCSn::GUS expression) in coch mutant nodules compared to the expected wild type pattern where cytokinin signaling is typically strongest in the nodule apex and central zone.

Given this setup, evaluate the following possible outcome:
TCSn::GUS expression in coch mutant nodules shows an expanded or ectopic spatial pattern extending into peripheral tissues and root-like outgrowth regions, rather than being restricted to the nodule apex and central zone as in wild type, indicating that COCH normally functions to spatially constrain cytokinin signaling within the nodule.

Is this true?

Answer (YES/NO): YES